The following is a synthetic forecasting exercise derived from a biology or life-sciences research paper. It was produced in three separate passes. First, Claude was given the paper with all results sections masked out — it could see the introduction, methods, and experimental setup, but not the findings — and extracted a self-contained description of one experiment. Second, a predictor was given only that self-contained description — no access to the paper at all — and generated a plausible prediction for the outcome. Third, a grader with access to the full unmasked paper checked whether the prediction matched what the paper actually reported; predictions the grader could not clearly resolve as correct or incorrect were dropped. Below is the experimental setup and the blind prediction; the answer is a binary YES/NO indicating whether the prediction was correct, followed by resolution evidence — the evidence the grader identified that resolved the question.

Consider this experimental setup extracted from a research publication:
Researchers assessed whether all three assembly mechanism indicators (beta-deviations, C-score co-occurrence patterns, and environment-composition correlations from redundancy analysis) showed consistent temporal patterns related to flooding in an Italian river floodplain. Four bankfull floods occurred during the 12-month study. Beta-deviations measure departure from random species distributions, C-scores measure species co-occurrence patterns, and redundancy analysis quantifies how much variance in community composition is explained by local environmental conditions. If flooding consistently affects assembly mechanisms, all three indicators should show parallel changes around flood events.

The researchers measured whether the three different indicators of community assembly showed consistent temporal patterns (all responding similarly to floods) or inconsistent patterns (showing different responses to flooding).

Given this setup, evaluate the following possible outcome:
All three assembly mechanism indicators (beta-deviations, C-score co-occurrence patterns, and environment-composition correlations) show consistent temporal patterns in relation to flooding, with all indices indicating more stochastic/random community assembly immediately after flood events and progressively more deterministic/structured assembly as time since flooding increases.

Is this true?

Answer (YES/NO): YES